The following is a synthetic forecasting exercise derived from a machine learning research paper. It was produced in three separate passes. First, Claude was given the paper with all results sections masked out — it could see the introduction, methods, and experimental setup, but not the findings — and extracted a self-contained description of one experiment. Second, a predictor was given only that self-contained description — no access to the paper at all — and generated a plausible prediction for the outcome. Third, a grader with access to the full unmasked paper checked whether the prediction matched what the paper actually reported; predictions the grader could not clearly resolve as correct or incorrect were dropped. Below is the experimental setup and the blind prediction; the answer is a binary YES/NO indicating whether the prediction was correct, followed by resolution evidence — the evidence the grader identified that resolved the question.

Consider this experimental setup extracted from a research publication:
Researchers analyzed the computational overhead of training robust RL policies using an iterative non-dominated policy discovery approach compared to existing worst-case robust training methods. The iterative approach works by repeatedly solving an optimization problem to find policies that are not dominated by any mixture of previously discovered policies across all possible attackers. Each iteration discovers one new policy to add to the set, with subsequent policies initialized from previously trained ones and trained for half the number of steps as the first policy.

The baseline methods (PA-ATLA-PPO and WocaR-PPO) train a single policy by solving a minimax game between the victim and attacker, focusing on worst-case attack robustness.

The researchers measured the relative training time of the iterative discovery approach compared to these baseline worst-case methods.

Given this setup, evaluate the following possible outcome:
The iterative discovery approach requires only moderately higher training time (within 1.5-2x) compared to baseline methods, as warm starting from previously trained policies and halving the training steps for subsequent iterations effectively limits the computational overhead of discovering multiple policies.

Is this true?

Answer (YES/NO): NO